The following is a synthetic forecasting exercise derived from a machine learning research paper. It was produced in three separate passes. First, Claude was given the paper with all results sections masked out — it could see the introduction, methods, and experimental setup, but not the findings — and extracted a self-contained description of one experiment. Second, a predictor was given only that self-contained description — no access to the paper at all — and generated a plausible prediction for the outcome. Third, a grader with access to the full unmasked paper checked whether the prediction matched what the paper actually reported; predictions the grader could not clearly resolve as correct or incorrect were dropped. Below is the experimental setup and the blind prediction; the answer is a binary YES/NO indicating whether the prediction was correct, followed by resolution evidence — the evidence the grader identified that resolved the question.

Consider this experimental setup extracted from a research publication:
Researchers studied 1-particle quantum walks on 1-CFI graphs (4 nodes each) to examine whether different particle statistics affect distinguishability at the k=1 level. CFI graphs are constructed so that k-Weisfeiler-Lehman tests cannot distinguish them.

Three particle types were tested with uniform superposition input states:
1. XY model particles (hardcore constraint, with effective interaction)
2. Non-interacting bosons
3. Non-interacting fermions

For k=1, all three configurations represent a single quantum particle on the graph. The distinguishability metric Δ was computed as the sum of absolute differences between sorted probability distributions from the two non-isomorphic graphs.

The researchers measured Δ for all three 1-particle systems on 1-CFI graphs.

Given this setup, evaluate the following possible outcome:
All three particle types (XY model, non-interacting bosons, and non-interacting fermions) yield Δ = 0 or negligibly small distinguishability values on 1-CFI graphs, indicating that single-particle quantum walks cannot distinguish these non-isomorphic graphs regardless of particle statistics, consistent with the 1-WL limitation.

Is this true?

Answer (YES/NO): NO